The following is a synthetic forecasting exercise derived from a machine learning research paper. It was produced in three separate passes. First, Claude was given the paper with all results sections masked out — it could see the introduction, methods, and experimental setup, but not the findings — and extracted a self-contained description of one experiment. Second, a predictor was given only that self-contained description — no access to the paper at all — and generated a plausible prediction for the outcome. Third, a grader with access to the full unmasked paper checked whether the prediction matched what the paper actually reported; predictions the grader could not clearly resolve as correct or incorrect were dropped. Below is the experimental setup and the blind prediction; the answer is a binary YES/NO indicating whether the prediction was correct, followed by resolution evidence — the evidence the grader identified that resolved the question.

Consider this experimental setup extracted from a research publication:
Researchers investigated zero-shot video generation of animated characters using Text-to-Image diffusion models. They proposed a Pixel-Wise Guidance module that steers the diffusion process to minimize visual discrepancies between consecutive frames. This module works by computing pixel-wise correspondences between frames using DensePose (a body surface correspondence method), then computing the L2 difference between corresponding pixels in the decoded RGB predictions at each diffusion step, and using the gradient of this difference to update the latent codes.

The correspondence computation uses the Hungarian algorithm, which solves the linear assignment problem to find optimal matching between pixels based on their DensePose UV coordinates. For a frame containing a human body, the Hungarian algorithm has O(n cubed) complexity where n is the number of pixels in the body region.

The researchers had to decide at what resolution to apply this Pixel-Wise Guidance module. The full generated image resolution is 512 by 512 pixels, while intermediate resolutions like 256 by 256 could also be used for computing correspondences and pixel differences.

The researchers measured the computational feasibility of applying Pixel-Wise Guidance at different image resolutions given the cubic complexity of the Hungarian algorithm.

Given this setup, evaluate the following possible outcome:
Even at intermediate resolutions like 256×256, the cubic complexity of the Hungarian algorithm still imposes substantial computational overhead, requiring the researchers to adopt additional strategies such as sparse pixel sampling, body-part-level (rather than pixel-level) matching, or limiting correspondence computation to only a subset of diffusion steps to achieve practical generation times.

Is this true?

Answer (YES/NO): NO